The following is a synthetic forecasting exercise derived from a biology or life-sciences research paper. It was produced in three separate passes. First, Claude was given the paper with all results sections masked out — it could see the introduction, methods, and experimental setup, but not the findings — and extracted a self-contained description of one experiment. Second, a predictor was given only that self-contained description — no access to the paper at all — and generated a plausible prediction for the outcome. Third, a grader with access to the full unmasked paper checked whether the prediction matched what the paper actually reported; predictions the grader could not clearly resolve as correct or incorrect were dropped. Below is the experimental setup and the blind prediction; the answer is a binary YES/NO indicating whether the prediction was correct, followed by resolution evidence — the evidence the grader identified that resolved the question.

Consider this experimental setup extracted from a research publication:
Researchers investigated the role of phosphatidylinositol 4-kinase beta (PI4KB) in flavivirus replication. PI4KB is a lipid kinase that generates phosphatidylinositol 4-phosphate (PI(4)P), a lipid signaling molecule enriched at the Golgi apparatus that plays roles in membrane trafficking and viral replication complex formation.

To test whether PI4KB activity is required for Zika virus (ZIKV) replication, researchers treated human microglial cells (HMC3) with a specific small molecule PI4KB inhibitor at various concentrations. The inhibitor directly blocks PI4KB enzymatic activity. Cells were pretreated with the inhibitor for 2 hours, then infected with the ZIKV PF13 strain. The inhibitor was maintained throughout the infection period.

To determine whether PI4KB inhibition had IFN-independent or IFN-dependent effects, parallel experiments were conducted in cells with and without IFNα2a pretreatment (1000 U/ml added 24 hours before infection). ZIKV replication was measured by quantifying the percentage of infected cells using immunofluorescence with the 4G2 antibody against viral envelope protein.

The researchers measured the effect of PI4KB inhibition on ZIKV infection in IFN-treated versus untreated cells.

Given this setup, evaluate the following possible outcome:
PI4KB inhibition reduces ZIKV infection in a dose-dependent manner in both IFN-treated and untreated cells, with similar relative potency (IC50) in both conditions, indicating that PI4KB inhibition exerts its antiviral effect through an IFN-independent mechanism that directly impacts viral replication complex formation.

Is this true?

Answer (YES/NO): NO